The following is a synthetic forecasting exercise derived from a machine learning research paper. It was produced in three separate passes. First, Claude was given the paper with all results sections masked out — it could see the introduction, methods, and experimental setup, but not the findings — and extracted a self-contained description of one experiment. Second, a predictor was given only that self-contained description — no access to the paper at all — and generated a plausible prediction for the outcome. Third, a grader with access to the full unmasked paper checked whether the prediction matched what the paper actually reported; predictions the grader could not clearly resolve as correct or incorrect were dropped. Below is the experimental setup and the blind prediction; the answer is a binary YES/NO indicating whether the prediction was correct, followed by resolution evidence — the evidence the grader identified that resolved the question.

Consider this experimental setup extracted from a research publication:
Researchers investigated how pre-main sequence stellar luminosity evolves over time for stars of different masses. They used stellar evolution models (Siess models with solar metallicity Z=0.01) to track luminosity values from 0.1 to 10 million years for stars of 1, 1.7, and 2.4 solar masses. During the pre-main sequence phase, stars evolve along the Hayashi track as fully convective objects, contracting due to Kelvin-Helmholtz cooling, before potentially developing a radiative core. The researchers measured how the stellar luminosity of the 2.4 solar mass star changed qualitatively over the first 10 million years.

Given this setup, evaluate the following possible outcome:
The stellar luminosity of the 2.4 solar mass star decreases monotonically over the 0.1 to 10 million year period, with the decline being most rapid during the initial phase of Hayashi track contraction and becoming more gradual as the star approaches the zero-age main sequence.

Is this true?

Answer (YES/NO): NO